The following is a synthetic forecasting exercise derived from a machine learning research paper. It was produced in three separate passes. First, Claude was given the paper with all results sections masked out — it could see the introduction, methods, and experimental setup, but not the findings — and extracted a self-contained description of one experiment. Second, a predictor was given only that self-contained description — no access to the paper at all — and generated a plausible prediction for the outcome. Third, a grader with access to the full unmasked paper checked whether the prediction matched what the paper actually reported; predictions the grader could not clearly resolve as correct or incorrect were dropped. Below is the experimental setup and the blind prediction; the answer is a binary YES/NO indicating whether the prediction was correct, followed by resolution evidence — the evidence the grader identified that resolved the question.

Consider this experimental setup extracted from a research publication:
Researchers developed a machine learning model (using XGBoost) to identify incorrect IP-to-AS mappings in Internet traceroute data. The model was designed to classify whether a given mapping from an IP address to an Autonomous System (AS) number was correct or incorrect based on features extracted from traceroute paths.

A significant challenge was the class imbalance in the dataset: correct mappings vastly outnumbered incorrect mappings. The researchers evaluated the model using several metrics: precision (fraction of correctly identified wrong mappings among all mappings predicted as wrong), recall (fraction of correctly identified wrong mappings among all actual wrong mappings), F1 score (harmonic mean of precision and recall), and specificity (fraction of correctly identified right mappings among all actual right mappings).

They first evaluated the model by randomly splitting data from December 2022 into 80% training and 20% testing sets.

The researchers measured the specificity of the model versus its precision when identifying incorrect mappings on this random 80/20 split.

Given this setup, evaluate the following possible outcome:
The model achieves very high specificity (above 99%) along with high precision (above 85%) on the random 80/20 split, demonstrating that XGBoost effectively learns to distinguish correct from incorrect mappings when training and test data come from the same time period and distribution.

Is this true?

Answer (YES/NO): NO